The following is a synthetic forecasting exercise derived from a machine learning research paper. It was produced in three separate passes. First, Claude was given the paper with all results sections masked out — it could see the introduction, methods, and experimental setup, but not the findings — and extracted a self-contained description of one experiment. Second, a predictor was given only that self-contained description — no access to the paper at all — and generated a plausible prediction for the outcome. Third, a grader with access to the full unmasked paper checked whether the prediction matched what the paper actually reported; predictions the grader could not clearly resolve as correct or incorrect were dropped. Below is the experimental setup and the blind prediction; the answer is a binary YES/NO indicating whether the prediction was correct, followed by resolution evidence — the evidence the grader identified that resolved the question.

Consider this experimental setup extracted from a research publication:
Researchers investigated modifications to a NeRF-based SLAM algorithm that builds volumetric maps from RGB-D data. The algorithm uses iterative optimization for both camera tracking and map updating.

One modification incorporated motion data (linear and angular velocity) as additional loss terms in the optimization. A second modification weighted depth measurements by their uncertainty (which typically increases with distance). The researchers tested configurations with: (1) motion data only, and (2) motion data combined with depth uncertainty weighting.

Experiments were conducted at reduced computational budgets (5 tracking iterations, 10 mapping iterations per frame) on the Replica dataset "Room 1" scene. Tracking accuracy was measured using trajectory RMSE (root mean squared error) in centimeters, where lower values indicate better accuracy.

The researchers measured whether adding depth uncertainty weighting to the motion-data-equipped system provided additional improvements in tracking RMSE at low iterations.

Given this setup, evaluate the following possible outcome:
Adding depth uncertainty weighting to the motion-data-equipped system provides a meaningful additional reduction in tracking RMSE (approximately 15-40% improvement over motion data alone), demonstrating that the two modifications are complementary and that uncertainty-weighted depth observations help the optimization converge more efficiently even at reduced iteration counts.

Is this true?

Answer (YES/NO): NO